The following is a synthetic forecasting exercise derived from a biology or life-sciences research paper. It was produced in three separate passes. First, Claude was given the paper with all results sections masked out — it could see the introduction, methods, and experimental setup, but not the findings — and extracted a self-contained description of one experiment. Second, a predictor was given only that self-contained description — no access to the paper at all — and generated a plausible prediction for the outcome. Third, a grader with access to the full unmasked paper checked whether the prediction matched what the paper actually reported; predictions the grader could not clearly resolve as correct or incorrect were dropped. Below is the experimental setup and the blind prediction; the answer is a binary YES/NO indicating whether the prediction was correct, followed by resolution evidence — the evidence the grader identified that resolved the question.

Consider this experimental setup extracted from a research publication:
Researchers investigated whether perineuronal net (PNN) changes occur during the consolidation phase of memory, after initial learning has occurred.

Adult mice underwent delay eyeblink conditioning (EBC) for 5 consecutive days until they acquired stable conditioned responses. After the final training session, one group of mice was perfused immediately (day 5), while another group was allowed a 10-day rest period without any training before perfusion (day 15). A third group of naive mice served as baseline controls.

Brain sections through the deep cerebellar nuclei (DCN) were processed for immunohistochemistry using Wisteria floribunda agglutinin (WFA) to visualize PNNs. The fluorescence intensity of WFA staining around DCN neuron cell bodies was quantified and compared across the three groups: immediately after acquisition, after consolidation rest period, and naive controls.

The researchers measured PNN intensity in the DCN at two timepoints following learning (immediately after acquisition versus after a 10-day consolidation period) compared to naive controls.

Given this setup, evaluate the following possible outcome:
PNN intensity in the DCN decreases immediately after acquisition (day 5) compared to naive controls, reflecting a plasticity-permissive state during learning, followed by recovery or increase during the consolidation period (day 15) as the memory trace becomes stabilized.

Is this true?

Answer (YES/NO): YES